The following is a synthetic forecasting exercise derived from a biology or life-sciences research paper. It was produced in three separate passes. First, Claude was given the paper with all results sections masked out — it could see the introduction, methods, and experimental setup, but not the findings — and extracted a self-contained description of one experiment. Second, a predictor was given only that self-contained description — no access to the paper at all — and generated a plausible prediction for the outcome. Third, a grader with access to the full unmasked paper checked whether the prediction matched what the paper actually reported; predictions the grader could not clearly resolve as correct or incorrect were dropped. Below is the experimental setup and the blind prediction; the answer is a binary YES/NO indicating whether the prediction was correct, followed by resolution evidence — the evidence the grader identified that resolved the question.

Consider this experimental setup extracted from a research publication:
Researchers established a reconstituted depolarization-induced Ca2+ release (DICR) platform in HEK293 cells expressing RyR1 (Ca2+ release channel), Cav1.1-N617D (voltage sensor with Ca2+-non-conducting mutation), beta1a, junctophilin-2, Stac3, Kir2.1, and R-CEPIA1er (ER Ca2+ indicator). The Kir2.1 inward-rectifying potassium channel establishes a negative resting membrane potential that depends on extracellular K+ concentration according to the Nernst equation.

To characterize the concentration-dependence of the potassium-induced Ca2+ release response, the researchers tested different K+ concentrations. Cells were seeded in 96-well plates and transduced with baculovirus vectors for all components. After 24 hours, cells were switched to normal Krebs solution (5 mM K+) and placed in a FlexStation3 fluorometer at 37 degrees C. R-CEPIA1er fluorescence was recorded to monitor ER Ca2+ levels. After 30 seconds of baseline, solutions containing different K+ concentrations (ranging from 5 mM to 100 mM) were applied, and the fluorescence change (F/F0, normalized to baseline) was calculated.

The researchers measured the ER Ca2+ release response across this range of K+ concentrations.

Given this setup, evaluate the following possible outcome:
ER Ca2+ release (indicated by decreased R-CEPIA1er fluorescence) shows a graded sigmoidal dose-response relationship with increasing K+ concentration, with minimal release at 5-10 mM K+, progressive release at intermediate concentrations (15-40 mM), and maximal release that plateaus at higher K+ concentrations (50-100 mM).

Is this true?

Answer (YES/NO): NO